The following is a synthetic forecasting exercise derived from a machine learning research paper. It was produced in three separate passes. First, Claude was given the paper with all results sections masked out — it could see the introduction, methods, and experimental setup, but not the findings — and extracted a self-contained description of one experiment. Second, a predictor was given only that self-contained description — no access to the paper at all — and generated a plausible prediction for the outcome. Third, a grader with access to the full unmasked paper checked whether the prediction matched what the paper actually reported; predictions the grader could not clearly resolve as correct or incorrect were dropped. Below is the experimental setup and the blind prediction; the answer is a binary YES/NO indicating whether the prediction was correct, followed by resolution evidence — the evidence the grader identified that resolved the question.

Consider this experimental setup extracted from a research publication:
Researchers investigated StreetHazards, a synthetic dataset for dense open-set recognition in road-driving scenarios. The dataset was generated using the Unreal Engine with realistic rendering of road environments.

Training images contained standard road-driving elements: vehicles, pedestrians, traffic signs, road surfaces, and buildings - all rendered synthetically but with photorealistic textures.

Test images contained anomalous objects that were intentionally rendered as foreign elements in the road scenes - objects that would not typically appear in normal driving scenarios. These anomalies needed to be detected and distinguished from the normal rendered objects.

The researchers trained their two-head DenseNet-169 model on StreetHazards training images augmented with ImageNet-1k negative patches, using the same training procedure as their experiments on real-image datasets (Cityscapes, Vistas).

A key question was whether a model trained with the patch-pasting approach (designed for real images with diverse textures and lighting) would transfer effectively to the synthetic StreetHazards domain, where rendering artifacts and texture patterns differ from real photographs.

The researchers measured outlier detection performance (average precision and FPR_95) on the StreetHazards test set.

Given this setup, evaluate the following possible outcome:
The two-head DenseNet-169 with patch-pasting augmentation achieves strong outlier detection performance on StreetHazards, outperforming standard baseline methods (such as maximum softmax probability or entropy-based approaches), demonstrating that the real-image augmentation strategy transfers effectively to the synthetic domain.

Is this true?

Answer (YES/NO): YES